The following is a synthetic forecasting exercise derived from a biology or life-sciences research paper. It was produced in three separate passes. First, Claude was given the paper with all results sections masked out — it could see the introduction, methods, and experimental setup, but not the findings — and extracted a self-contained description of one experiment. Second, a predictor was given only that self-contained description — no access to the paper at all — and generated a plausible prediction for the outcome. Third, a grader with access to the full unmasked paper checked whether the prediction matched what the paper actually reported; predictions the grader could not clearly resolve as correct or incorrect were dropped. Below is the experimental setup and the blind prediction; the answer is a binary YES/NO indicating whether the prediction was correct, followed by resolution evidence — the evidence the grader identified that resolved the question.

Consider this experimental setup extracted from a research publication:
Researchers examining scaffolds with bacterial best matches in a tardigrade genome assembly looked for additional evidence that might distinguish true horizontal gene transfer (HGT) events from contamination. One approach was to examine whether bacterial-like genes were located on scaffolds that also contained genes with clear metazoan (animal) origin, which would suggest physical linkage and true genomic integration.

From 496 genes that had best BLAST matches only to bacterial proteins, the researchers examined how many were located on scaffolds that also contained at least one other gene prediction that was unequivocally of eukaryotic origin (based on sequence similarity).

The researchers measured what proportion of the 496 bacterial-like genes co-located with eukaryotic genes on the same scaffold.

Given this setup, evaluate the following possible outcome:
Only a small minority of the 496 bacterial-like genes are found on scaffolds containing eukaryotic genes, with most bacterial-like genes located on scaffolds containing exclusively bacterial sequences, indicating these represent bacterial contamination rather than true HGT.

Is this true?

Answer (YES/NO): NO